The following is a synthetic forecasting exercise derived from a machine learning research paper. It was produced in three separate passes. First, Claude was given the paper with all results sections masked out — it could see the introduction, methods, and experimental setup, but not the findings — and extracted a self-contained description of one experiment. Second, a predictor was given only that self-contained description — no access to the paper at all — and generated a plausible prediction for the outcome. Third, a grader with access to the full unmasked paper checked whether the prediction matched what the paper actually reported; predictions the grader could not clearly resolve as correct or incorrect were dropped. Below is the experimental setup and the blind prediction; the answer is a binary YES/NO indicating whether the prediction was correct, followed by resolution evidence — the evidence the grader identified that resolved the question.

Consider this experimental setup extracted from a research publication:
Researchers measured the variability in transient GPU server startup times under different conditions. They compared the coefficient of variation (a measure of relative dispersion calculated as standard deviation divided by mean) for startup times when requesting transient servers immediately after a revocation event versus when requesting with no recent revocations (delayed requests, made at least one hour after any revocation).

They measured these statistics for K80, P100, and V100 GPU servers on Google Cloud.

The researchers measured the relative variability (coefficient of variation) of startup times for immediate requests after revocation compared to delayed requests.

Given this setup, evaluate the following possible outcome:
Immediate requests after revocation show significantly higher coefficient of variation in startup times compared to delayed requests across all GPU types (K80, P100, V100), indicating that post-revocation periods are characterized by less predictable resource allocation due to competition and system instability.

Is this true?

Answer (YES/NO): YES